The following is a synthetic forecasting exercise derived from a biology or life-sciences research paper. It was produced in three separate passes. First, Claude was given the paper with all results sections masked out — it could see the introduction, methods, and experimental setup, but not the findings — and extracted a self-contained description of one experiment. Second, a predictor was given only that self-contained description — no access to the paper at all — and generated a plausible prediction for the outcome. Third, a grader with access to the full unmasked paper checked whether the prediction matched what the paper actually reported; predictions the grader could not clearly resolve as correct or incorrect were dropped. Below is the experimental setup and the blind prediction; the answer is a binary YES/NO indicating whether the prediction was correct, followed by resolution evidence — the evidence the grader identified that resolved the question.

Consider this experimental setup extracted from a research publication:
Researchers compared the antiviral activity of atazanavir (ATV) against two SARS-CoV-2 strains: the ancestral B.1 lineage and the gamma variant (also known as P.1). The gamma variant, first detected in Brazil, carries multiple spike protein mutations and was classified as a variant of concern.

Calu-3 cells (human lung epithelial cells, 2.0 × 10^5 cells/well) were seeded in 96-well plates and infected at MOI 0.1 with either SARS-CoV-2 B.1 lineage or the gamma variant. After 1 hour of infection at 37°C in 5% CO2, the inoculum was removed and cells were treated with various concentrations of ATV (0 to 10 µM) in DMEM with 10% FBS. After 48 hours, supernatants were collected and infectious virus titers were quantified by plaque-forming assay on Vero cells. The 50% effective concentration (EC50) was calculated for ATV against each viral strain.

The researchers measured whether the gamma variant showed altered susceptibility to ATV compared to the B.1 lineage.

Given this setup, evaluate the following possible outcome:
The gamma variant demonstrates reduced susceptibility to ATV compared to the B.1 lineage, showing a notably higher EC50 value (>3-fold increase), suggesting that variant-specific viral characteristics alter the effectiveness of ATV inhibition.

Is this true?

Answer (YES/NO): NO